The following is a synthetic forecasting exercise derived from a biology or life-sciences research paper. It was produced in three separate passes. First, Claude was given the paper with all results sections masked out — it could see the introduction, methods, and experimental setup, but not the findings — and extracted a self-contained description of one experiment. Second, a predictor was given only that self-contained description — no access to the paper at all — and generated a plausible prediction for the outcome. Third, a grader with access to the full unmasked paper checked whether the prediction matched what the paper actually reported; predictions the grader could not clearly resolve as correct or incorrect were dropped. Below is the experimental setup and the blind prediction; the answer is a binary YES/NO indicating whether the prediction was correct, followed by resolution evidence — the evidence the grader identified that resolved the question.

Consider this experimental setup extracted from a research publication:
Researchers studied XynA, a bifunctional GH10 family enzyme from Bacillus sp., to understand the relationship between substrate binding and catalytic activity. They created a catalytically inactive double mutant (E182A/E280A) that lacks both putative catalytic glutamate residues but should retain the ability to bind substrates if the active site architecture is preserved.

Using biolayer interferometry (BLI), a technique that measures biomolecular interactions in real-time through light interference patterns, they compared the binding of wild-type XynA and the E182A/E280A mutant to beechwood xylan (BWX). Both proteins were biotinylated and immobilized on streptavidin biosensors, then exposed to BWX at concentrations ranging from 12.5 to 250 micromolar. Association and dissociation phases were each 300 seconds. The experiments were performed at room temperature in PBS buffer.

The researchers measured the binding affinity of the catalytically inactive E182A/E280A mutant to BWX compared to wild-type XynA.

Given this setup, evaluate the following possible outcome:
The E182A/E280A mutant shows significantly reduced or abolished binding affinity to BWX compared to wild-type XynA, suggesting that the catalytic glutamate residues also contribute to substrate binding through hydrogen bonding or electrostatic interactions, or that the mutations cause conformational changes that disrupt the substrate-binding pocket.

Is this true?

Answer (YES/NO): YES